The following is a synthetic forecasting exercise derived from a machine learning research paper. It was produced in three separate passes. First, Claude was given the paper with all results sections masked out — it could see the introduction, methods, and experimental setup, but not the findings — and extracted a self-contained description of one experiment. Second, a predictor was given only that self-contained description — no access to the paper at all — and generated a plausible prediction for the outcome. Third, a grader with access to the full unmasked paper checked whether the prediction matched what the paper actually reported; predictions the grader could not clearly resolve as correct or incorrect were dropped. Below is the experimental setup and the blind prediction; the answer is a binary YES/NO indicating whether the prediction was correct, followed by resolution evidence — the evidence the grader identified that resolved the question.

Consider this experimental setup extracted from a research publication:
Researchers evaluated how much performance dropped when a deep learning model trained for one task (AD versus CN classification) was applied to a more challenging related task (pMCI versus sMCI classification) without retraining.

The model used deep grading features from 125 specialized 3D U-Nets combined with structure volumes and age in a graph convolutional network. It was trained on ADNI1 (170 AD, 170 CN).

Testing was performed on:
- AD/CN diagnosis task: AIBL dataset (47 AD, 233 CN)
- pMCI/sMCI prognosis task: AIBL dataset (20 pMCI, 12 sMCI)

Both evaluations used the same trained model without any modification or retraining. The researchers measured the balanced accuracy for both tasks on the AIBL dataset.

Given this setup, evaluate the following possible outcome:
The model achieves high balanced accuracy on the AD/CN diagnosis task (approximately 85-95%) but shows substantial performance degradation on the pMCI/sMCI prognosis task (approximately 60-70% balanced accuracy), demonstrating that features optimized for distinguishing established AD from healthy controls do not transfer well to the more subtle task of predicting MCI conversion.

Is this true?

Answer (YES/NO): NO